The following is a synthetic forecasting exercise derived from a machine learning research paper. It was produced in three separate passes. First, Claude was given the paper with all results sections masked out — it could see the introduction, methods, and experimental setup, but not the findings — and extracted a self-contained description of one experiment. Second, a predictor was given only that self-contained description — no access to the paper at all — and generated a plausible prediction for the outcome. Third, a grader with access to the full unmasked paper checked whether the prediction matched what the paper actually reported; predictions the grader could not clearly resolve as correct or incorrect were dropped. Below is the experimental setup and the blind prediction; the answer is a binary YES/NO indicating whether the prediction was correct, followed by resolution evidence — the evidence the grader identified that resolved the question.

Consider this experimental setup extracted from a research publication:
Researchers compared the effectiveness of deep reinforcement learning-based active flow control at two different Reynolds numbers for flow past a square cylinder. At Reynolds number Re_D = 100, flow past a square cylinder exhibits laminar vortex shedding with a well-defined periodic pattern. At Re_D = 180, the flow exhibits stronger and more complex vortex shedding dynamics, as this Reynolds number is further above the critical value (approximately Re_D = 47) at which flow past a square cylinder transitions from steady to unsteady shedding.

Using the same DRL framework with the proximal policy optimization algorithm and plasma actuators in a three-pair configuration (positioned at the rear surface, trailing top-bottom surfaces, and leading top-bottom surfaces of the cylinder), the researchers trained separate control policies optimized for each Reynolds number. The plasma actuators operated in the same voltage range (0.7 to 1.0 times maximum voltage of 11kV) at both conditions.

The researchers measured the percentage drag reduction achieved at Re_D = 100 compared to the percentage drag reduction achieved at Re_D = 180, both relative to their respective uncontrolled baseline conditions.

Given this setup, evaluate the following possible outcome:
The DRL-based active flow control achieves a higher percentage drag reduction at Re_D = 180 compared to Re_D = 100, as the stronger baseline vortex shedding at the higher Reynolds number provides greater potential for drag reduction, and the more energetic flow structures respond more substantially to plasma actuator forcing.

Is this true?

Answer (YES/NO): YES